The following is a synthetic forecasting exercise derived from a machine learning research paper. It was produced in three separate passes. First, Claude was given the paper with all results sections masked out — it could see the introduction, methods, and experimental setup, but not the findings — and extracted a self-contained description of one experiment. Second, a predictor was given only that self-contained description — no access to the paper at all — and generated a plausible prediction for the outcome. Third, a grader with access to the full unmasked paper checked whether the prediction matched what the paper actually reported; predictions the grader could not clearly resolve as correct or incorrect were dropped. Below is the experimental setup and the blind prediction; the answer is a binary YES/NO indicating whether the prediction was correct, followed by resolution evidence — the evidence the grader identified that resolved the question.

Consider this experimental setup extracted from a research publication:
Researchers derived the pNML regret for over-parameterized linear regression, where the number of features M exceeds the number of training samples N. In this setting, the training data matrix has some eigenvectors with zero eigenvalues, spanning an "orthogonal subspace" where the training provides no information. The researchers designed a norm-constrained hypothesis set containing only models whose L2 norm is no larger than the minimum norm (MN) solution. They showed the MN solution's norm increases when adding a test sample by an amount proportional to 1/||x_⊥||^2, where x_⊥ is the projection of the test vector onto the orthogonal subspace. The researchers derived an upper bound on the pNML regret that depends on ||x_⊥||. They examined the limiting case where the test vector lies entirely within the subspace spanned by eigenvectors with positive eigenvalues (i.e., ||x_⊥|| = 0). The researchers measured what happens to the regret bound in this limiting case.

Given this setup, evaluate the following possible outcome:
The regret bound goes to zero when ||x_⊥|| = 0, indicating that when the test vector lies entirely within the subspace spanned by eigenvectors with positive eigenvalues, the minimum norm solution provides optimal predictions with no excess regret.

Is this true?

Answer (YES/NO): NO